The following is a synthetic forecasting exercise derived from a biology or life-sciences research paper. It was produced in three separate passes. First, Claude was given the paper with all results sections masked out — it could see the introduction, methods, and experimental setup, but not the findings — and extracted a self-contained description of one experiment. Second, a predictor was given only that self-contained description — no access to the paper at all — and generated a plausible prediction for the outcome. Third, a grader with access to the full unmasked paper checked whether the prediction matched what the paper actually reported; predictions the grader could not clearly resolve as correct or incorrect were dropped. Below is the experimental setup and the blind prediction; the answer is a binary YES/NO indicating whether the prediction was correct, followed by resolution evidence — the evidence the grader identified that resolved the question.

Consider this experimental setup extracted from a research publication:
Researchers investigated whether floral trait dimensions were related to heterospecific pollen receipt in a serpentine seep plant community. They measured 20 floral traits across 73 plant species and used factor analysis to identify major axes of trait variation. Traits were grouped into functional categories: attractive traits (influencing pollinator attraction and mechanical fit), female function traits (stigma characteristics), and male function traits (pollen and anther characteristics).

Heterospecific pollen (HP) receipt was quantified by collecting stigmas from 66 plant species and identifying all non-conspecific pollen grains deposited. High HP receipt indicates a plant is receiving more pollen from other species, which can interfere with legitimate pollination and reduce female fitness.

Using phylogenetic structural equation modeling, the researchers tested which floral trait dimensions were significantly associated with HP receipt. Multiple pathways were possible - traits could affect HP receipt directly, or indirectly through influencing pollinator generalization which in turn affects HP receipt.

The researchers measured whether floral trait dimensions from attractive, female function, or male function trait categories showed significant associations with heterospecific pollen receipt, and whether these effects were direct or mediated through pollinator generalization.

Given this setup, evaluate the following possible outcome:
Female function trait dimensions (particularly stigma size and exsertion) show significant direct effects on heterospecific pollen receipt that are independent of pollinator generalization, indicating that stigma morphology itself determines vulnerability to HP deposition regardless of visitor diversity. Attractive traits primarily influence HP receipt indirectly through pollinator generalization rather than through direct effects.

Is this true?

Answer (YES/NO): YES